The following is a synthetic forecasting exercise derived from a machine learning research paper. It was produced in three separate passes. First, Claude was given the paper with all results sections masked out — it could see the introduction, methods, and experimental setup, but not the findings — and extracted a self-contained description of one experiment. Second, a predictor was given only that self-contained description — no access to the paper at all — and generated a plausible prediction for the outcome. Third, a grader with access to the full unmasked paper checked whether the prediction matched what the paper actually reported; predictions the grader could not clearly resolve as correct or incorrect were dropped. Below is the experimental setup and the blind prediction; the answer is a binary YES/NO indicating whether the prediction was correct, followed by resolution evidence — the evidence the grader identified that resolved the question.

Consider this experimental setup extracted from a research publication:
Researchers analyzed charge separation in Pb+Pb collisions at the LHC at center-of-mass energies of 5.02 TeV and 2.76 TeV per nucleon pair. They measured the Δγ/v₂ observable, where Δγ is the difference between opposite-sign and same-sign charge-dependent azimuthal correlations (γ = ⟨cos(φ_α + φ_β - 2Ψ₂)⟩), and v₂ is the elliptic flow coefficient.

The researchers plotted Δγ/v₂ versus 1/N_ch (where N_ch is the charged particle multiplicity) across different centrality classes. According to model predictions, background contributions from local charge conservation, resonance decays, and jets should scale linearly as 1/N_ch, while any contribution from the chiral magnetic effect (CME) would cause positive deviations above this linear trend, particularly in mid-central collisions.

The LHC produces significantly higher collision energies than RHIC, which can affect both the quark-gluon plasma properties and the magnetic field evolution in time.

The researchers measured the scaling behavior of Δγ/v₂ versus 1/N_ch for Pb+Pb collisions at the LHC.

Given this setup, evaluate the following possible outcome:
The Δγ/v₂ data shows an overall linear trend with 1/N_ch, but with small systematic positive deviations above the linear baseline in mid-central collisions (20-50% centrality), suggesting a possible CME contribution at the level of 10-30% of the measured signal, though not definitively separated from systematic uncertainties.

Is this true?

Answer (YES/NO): NO